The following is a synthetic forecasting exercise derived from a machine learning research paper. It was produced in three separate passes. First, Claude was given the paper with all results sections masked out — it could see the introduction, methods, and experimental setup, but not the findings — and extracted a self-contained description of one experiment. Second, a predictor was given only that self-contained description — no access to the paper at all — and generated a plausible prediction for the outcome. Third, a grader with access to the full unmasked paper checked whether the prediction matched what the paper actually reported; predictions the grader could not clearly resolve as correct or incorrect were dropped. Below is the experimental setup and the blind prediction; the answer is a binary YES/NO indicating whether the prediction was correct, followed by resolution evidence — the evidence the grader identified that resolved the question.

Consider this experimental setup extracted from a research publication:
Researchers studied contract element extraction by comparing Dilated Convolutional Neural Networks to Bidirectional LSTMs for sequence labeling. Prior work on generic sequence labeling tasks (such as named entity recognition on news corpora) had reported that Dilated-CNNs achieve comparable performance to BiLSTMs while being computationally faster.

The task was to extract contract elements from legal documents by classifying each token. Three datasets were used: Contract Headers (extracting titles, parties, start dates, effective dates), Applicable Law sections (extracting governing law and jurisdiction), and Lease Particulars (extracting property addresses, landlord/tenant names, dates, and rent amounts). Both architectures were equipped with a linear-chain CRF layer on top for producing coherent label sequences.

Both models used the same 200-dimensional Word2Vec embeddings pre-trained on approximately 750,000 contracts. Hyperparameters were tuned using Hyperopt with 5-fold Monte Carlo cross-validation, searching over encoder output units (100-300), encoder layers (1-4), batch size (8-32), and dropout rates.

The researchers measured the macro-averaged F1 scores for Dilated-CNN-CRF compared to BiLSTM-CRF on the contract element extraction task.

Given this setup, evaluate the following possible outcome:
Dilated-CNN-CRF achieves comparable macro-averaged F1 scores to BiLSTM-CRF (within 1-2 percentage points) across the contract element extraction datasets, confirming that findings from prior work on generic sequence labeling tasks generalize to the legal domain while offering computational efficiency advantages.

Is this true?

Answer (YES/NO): NO